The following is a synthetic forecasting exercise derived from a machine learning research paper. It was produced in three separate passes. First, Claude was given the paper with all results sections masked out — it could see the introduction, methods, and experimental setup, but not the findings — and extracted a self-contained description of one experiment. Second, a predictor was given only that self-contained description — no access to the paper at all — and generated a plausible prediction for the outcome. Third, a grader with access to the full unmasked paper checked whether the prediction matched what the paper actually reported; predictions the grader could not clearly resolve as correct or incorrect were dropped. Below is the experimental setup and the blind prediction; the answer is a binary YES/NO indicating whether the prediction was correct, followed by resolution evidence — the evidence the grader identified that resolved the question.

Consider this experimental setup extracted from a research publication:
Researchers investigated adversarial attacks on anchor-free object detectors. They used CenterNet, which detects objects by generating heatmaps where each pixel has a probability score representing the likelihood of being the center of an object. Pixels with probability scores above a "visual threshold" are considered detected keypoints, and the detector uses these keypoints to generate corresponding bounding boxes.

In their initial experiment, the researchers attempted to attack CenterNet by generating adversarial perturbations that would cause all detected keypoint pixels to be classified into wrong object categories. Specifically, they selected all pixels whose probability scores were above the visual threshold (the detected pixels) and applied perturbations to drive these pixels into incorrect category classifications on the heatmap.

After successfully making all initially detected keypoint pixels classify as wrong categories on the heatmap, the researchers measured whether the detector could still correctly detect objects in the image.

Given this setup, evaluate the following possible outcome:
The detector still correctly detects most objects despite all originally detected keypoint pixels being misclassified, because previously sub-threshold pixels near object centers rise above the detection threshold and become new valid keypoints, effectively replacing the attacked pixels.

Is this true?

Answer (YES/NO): YES